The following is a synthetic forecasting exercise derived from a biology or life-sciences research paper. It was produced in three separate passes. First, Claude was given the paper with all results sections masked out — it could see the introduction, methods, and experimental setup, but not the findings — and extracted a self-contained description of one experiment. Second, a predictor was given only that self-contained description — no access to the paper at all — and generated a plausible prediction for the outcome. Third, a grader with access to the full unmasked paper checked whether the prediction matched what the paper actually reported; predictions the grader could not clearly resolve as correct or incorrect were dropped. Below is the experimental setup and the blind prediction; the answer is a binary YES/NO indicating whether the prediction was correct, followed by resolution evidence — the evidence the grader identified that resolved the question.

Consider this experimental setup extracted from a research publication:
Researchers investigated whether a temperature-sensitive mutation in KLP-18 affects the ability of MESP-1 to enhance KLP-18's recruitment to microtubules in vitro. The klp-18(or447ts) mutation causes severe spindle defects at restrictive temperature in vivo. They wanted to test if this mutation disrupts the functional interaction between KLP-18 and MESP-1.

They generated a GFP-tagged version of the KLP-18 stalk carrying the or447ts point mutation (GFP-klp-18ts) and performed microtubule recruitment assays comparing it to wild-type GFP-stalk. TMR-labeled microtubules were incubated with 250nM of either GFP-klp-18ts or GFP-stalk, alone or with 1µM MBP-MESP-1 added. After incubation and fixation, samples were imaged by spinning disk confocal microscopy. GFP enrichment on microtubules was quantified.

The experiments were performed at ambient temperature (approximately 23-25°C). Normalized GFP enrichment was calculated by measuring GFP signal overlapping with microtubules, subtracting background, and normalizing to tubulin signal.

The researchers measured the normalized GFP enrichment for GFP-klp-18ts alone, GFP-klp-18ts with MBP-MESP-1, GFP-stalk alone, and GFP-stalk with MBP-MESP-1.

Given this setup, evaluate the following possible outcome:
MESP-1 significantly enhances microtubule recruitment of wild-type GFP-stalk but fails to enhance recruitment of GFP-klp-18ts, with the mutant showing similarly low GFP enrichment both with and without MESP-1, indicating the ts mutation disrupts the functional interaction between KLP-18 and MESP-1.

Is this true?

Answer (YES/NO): NO